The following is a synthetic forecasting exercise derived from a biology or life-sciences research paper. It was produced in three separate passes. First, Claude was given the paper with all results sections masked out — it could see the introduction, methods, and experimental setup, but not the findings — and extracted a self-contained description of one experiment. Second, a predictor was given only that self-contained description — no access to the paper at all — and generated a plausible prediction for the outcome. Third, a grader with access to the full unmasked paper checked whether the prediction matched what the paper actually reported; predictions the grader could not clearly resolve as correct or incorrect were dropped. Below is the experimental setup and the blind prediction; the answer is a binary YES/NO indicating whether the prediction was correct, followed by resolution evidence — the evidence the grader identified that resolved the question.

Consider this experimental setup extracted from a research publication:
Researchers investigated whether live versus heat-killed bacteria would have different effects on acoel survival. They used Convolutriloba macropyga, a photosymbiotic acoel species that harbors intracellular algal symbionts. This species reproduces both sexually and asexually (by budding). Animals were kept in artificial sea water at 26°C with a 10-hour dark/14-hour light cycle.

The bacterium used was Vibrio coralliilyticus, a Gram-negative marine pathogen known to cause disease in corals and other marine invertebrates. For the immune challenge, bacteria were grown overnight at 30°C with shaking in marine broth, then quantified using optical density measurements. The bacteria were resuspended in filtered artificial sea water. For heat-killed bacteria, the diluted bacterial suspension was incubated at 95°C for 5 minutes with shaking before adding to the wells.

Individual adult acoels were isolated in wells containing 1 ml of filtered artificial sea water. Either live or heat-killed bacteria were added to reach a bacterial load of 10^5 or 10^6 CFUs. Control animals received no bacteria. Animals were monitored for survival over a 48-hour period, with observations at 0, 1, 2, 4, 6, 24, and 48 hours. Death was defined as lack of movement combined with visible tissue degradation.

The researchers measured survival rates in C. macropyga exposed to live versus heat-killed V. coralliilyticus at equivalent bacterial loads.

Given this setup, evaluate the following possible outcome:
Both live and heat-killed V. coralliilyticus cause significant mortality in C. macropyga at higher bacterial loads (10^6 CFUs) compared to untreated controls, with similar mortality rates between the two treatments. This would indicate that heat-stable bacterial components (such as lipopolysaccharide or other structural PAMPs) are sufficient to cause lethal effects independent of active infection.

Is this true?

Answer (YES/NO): NO